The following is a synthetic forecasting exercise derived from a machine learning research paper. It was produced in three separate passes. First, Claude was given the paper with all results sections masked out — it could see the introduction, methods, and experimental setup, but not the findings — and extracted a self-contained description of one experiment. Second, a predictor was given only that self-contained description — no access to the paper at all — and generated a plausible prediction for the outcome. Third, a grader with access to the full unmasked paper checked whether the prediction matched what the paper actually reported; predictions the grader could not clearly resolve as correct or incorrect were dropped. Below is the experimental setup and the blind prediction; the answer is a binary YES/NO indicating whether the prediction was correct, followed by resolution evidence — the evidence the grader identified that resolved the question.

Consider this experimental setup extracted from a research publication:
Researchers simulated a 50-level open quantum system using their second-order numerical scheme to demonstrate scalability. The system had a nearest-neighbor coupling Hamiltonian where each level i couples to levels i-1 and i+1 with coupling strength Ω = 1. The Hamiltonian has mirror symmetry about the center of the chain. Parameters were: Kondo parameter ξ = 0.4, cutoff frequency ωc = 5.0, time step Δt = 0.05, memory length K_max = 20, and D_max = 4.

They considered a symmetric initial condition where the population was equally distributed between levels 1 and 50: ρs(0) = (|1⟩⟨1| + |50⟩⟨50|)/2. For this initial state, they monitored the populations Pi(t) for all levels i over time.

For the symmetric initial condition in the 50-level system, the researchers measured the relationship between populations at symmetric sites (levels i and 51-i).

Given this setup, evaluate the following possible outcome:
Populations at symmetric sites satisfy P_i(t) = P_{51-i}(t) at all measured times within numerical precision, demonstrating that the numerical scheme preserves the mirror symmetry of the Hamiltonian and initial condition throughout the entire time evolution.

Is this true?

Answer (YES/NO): YES